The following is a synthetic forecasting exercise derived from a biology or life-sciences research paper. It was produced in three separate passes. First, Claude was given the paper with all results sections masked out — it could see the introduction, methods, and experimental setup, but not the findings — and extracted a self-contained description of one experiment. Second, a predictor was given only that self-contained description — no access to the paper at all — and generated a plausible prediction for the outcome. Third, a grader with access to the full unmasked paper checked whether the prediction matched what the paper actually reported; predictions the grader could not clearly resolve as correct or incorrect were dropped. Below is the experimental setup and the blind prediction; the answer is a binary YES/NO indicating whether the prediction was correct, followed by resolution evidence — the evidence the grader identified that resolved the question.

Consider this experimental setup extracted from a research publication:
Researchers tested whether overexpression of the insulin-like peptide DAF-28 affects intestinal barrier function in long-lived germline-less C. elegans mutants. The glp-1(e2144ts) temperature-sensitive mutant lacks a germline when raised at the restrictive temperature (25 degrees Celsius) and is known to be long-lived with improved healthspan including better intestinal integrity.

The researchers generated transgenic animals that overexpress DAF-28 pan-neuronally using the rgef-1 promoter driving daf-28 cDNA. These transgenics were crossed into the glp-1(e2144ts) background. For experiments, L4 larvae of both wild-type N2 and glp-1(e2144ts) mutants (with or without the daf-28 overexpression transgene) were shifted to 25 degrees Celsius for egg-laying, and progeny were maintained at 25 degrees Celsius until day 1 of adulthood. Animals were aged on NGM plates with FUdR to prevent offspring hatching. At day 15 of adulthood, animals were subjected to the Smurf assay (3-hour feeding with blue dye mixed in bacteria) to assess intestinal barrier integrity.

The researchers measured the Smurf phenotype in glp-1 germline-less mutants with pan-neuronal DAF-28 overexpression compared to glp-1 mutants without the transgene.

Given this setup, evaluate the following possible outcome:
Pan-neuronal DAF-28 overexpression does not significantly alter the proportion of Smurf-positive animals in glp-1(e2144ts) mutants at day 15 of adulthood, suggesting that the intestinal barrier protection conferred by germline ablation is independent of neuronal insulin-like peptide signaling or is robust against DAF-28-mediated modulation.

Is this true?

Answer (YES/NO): NO